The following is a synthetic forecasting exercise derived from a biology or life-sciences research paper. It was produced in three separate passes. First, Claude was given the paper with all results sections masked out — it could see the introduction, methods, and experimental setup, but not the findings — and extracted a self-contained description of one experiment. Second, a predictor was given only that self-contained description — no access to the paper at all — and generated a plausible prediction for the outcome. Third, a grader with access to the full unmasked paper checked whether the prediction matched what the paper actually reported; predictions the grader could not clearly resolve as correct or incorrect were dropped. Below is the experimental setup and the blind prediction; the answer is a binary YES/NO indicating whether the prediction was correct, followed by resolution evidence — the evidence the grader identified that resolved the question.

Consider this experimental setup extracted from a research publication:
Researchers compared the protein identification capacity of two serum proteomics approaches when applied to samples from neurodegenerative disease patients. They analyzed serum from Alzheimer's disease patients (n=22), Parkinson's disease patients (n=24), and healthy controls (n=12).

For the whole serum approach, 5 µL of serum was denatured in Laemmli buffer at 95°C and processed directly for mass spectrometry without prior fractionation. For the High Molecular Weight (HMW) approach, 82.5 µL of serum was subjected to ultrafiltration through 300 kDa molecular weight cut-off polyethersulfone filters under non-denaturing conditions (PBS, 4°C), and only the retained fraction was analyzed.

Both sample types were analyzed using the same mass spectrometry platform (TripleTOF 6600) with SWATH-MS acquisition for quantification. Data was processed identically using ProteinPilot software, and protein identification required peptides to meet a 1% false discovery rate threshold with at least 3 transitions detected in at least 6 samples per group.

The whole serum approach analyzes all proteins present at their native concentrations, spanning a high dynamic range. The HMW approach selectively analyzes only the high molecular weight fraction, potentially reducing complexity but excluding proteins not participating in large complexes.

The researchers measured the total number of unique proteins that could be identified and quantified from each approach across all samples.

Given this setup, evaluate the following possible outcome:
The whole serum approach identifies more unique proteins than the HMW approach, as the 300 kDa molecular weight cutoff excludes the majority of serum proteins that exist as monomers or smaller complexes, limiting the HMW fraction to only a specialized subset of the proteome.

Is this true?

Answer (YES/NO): YES